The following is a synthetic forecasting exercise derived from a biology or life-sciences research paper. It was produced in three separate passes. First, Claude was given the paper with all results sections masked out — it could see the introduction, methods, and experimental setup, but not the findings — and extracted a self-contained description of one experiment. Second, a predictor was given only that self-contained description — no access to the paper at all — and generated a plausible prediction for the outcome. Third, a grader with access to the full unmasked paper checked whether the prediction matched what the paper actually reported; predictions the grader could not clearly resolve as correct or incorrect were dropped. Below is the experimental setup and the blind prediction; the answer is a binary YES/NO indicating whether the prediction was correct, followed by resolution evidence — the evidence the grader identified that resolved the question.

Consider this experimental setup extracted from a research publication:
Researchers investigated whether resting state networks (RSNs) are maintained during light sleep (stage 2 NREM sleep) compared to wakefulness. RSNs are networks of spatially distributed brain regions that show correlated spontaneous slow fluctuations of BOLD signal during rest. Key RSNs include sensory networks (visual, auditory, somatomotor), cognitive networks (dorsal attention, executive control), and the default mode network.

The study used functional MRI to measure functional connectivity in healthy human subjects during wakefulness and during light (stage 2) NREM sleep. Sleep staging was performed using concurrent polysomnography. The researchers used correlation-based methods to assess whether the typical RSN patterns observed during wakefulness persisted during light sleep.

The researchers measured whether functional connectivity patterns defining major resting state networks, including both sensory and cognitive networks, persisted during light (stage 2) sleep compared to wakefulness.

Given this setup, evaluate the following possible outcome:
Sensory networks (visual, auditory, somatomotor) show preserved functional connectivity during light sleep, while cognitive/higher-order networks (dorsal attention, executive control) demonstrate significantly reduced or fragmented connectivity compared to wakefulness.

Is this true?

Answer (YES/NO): NO